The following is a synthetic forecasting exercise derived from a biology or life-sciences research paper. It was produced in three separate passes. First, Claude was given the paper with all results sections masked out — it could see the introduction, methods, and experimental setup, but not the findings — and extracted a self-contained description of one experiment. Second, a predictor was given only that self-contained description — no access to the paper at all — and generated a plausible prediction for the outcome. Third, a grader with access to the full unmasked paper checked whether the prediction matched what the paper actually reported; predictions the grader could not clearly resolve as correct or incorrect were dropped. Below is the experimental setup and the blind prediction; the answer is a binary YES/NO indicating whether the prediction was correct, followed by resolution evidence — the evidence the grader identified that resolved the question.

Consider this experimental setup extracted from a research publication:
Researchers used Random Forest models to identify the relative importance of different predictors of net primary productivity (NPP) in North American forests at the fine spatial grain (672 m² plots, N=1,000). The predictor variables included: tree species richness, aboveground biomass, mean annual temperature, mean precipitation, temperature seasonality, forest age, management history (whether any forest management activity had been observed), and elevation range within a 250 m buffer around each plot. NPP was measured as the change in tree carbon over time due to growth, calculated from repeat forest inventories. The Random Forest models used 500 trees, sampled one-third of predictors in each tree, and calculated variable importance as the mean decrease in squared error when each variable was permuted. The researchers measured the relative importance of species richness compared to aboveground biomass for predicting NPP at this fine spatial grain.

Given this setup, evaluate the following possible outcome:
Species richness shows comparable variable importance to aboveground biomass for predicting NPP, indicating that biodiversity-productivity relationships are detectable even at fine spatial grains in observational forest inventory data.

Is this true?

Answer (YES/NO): NO